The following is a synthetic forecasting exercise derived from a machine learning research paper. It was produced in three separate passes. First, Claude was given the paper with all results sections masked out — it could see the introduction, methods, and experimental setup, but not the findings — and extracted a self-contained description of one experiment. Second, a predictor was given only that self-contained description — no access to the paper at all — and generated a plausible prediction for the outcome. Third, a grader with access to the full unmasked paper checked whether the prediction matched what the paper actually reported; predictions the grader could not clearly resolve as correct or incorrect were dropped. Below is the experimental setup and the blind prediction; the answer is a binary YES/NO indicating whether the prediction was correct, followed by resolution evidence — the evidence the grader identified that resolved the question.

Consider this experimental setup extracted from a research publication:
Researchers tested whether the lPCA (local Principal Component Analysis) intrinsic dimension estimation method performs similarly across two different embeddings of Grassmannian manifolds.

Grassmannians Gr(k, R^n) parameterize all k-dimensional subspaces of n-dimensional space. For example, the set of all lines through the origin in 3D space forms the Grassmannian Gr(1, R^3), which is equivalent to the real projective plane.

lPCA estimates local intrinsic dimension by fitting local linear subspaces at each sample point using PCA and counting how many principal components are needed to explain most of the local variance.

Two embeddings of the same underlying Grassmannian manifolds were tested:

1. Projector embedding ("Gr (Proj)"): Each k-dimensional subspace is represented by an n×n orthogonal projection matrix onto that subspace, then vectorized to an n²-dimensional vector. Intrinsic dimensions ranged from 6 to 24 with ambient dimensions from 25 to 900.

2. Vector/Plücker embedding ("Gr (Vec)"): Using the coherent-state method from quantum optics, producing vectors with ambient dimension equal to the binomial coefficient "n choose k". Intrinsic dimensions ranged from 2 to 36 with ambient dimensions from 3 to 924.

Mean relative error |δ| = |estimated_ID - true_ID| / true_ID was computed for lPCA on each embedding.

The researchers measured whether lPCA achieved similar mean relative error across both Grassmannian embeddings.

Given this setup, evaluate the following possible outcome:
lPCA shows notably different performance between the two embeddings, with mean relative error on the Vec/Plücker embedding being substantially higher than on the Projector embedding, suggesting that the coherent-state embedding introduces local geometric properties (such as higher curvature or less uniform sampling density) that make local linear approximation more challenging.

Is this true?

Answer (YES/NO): NO